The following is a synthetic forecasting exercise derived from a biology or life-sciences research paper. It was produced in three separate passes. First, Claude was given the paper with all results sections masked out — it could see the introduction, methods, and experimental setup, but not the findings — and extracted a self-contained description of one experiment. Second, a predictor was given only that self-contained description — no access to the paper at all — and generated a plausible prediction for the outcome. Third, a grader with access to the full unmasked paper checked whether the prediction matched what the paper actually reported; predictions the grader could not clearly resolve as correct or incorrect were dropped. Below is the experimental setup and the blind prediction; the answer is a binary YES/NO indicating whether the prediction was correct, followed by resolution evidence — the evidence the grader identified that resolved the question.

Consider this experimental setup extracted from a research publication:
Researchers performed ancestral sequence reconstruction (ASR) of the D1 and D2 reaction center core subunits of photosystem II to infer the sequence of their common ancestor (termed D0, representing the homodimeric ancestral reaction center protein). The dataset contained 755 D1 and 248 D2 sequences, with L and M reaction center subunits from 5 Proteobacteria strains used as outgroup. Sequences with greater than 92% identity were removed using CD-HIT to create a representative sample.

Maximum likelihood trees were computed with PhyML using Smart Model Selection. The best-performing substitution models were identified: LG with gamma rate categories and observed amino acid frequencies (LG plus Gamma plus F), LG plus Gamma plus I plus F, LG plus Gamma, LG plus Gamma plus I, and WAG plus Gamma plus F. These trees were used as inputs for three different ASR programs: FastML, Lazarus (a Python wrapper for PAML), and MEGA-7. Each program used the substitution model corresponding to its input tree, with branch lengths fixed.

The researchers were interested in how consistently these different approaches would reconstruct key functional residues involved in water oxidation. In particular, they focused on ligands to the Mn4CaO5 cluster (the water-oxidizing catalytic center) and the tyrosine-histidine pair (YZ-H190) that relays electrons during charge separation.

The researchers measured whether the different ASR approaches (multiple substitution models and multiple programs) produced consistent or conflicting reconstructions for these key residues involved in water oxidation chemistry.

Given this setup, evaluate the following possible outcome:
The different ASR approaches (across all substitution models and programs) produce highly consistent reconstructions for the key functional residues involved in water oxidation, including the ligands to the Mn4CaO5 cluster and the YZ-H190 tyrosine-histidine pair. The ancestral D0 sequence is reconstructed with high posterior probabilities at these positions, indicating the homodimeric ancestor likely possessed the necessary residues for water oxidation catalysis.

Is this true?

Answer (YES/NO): NO